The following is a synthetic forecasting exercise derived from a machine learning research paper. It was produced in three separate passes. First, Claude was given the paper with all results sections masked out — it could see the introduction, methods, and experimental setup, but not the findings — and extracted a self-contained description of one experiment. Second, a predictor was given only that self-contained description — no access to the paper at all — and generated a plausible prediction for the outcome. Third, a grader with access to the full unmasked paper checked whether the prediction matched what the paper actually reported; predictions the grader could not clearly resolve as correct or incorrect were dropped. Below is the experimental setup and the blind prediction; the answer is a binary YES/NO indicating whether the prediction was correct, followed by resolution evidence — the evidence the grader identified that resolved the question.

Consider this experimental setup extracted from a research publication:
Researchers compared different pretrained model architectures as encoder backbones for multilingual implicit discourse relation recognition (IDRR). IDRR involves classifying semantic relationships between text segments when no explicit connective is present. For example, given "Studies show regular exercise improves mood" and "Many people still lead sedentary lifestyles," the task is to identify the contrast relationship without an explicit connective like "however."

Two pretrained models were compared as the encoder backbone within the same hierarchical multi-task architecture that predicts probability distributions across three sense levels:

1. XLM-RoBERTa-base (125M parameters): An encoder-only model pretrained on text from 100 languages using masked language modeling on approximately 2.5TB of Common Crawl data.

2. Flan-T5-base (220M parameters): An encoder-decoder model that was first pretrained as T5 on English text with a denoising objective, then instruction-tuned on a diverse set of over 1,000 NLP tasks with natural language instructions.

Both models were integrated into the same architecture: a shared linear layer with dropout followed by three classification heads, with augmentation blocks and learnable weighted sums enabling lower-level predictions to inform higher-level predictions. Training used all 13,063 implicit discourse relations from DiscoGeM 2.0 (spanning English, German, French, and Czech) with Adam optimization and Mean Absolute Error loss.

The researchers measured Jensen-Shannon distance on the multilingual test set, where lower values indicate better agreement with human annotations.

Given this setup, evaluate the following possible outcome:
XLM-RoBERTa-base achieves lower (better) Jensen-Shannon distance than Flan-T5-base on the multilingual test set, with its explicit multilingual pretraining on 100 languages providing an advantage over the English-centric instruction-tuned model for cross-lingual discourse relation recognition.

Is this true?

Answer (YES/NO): YES